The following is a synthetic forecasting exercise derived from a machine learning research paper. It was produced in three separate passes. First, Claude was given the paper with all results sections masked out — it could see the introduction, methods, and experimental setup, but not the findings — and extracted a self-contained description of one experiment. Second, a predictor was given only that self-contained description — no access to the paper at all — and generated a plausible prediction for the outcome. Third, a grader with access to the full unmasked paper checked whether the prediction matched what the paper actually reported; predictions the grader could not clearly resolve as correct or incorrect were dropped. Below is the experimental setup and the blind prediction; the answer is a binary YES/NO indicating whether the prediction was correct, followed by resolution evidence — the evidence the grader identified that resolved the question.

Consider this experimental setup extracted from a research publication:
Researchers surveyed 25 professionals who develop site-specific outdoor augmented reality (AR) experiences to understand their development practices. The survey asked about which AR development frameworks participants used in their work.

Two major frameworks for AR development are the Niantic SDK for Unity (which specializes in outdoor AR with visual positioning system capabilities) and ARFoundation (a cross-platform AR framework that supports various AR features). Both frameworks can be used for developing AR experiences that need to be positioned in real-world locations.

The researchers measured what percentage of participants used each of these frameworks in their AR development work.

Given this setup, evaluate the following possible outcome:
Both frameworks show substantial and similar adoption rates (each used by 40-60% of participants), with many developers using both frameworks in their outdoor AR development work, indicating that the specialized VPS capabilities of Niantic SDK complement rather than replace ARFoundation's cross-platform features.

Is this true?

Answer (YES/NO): NO